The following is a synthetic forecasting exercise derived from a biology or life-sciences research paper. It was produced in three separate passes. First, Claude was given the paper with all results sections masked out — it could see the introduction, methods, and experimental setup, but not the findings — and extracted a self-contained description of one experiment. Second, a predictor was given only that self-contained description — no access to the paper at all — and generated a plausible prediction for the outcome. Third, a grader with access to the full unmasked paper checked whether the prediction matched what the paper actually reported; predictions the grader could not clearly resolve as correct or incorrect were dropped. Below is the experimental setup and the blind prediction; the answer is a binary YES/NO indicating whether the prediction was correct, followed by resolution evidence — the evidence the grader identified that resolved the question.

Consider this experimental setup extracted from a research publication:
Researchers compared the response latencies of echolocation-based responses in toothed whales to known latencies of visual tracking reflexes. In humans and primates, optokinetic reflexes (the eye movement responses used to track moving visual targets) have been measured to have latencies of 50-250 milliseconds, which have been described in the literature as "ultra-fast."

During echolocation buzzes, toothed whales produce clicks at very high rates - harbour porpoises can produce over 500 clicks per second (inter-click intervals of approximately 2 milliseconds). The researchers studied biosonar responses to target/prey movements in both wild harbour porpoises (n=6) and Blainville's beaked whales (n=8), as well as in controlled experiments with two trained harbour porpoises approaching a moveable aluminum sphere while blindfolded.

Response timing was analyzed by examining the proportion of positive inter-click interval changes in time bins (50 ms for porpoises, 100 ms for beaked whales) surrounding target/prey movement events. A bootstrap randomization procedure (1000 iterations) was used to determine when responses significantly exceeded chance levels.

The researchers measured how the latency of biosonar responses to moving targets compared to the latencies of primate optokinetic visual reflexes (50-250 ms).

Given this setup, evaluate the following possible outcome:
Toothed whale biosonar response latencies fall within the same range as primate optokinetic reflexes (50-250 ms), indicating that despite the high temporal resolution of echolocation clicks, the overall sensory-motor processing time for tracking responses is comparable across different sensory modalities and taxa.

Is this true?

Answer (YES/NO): YES